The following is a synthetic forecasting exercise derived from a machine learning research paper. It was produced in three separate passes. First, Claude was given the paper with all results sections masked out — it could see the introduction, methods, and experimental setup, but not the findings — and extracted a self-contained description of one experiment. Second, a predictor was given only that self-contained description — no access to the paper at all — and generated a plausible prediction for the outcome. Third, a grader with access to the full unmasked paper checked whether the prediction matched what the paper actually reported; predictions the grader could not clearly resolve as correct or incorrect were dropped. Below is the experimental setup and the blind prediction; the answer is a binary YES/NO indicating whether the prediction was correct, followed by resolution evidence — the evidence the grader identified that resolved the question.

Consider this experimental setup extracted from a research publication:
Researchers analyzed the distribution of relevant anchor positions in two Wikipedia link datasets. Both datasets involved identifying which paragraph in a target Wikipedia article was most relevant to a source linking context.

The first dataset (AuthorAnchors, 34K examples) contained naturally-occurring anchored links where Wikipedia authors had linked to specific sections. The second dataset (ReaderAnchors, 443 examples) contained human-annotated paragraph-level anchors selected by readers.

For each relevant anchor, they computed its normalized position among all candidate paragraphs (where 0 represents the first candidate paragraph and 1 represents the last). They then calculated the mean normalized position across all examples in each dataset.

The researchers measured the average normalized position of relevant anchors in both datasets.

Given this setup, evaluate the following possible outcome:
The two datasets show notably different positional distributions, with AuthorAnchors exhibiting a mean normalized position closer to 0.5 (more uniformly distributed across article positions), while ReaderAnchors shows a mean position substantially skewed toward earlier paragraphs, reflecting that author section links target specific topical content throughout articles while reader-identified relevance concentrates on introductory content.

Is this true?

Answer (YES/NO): NO